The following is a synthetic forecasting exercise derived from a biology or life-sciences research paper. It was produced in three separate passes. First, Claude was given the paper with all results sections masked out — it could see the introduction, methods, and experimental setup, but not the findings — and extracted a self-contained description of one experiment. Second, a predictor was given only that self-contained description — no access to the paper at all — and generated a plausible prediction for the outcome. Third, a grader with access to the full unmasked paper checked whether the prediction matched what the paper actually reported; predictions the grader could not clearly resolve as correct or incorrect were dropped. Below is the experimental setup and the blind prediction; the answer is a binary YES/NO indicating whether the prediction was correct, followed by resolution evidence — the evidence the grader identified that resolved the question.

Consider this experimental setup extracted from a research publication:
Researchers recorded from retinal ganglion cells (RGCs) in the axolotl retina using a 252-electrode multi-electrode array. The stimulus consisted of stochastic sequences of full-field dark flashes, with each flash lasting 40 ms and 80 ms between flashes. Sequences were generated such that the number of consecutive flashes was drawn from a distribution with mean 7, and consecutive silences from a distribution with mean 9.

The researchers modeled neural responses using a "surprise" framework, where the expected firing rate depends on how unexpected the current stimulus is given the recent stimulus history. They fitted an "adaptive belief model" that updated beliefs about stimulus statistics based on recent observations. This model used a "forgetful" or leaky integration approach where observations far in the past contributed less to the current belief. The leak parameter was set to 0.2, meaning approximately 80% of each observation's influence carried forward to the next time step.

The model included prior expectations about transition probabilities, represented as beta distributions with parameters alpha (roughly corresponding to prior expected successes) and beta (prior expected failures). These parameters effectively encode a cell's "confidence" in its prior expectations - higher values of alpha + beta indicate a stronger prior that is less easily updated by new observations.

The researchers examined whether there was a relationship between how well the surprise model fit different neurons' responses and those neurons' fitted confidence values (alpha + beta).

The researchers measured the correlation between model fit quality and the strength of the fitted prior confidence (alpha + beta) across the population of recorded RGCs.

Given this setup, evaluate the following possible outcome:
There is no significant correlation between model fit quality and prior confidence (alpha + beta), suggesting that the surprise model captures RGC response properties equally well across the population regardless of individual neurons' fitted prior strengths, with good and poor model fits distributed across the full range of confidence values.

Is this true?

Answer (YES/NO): NO